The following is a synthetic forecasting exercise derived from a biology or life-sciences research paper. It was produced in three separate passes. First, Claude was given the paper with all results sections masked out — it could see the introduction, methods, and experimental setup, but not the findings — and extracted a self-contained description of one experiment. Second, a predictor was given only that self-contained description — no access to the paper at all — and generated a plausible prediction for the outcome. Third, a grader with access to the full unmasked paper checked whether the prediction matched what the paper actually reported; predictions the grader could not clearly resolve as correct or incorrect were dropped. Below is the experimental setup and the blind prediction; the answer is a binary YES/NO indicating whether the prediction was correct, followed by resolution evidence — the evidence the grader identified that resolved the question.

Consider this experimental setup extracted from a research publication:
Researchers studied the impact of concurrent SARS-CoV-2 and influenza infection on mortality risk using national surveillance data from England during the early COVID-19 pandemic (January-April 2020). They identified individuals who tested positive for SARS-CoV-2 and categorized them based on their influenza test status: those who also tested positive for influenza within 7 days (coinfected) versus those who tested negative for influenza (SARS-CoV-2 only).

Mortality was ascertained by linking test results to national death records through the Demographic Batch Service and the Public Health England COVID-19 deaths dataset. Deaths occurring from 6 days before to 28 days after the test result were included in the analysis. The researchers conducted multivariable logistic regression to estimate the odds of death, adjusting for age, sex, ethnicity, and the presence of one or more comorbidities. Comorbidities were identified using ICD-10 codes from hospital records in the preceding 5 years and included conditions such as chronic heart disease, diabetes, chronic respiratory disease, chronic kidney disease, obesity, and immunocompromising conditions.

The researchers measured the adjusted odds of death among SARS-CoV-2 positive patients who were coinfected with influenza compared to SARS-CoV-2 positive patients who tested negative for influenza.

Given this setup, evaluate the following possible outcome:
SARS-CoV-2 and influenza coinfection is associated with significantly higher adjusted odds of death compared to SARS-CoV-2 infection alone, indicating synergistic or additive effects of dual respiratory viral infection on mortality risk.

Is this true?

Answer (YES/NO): YES